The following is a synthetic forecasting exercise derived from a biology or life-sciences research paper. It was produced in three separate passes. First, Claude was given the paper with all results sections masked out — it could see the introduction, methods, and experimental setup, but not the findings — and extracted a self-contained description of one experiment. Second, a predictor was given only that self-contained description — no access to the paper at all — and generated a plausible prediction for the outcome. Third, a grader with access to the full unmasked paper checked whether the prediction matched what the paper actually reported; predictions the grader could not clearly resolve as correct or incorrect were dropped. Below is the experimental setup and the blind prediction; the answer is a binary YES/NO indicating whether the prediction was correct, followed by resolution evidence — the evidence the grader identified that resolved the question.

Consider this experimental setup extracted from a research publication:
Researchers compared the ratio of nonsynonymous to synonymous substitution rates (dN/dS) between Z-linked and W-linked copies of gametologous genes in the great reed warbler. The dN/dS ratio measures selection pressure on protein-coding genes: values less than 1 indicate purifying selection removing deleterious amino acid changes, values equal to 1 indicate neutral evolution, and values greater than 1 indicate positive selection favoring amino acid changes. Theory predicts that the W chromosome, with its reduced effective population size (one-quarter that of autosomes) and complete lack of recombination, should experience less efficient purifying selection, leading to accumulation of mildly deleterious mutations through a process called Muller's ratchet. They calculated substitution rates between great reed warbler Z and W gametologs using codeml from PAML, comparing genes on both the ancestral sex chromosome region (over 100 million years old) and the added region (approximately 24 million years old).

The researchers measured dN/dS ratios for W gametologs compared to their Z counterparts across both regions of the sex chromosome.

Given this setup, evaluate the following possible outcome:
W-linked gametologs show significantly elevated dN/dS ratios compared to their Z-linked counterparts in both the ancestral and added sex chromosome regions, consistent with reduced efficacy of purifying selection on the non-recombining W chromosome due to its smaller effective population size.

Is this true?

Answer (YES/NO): YES